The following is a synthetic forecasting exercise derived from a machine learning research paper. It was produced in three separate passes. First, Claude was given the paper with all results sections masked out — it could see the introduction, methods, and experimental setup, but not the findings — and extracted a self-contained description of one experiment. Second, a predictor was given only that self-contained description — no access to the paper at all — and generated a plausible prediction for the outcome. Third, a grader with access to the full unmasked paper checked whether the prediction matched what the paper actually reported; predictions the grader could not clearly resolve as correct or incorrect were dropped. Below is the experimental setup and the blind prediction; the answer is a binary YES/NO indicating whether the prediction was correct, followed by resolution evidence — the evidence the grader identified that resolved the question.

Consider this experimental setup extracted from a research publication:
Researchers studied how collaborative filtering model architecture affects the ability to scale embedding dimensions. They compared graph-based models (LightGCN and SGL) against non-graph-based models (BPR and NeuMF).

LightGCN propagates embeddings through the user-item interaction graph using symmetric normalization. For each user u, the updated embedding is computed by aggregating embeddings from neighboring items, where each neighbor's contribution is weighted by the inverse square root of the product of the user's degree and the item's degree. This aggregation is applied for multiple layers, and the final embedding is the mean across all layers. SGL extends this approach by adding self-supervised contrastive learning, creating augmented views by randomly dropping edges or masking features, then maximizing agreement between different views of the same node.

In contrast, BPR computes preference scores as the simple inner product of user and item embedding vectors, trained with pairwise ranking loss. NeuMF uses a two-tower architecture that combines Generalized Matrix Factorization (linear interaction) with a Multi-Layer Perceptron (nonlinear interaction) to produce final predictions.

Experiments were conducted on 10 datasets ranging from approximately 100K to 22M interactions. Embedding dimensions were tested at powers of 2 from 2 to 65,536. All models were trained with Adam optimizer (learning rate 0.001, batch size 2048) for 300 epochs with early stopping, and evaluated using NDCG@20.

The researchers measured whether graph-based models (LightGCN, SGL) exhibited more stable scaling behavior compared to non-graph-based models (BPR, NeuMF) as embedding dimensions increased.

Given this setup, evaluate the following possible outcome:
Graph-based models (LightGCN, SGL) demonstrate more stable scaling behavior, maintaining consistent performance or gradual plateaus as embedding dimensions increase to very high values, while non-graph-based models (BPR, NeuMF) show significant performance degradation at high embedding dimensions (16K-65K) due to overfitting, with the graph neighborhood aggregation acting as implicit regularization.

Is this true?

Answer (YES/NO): YES